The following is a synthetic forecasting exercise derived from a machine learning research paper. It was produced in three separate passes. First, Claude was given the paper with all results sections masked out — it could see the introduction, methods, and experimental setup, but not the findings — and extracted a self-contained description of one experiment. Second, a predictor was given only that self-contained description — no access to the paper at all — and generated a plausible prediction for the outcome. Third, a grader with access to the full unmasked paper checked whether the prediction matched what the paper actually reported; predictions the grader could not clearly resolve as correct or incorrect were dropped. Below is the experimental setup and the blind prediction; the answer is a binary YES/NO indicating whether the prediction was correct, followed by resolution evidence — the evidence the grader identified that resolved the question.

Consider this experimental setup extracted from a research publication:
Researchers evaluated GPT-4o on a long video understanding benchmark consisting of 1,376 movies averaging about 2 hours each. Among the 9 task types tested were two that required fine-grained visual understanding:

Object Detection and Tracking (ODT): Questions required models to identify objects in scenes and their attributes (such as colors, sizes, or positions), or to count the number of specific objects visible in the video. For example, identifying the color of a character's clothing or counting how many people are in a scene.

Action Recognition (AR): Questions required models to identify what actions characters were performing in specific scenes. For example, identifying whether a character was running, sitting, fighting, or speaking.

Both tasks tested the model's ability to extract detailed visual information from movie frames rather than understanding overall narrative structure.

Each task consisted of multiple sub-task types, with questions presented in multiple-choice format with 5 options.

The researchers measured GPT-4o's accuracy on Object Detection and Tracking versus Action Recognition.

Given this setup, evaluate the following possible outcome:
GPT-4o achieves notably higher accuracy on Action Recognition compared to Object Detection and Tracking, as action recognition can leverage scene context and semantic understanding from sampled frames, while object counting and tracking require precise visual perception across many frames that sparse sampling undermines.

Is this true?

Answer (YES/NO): YES